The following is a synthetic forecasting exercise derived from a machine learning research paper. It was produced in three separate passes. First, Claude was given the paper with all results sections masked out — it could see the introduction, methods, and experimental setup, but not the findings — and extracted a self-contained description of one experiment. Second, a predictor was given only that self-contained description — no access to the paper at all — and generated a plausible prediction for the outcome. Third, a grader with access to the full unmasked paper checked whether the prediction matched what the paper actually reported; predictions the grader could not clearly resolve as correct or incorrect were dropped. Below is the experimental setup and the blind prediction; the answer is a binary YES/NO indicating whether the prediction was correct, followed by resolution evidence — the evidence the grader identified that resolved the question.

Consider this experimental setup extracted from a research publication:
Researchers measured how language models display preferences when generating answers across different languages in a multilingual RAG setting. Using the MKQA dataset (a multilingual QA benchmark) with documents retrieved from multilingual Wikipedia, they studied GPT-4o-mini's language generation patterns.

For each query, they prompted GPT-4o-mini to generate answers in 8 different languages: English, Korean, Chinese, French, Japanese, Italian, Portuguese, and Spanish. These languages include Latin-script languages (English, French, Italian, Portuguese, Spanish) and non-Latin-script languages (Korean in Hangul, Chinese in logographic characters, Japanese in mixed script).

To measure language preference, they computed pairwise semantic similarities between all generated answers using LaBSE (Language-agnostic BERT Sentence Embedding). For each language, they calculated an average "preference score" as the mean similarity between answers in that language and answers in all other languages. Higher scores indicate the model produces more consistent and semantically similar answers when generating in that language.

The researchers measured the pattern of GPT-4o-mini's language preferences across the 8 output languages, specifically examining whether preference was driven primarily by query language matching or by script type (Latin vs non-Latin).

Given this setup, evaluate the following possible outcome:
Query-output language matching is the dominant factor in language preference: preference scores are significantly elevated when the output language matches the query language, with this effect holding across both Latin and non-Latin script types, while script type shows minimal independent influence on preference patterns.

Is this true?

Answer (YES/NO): NO